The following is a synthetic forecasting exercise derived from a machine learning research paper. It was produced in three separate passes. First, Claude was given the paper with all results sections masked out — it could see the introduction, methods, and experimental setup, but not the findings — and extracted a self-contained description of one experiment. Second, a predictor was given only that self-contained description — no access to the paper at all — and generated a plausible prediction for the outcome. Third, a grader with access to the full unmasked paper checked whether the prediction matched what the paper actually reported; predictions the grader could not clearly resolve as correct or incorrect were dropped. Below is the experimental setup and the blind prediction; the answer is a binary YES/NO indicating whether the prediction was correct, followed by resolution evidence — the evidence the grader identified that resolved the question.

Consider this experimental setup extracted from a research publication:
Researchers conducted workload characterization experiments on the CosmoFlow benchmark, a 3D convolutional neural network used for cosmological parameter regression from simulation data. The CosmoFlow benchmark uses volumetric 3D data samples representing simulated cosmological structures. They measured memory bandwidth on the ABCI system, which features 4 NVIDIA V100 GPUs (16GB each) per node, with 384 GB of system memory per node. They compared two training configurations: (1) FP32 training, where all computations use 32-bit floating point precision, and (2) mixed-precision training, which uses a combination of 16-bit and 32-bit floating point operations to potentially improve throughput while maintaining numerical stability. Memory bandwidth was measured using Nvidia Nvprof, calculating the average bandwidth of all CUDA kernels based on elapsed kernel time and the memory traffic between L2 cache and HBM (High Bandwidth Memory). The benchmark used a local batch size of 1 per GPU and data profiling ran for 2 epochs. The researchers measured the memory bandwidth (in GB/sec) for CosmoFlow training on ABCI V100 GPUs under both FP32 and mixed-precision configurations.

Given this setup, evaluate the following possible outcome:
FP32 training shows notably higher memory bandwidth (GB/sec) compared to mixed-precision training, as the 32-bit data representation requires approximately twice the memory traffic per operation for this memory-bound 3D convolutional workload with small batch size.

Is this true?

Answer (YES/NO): YES